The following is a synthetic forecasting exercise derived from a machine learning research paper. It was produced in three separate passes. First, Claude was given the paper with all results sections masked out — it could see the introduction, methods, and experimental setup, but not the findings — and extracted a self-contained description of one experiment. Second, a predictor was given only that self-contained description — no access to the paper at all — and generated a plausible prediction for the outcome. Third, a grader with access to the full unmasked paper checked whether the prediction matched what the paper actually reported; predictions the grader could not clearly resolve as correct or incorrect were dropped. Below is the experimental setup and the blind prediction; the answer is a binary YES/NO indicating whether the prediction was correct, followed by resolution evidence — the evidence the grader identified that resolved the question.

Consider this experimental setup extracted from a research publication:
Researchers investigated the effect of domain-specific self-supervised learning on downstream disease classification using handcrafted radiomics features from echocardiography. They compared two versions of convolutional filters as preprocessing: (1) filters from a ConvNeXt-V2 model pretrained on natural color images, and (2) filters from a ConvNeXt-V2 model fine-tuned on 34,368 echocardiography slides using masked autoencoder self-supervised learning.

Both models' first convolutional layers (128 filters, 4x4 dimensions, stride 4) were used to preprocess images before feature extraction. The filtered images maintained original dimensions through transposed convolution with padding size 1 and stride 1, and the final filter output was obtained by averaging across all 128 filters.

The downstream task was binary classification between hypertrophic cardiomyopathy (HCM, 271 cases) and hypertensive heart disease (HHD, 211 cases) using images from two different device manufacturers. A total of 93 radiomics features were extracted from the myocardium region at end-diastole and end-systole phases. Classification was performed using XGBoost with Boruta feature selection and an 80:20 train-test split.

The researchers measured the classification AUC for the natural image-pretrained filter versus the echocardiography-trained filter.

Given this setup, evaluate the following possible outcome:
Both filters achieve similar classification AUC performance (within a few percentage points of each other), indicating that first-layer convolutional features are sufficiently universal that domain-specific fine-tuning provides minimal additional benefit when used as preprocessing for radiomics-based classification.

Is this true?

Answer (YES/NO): NO